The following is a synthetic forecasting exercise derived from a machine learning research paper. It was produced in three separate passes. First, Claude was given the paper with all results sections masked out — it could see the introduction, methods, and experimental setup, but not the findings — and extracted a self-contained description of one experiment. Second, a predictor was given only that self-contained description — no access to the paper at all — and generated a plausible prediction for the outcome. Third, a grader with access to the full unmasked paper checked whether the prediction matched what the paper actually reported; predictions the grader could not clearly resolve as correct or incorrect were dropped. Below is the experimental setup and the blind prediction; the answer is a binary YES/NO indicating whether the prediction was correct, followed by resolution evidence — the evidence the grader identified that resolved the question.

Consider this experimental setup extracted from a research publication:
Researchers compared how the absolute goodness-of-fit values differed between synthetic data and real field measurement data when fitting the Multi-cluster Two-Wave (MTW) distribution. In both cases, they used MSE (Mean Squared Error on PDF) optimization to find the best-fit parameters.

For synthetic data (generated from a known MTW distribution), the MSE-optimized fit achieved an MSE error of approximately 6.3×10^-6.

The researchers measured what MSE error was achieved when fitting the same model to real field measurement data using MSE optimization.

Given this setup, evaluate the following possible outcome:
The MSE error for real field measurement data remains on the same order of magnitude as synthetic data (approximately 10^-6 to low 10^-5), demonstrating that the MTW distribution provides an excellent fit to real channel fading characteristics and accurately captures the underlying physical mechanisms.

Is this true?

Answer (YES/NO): NO